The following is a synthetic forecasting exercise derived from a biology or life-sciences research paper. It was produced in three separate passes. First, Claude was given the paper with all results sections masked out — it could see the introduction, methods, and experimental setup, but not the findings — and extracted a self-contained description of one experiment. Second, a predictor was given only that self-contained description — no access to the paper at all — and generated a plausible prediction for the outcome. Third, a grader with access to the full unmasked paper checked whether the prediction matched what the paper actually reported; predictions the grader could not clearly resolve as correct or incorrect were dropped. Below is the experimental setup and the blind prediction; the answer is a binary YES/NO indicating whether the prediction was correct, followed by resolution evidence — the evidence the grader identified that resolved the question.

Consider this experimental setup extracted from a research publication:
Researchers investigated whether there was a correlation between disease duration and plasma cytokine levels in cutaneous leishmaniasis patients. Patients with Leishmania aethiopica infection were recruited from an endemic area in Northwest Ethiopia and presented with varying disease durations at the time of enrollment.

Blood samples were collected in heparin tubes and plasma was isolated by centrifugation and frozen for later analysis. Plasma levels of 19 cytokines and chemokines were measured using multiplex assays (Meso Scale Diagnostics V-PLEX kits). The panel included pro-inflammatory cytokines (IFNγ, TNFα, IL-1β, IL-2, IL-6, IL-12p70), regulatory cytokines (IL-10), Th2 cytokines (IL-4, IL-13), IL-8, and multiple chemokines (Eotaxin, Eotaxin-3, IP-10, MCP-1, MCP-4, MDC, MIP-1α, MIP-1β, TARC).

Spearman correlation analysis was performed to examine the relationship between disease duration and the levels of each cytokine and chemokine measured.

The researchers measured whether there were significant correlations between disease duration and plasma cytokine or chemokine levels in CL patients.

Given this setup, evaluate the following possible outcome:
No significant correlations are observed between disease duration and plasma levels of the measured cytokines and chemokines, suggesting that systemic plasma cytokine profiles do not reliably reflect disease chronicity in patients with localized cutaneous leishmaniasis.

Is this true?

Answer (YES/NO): YES